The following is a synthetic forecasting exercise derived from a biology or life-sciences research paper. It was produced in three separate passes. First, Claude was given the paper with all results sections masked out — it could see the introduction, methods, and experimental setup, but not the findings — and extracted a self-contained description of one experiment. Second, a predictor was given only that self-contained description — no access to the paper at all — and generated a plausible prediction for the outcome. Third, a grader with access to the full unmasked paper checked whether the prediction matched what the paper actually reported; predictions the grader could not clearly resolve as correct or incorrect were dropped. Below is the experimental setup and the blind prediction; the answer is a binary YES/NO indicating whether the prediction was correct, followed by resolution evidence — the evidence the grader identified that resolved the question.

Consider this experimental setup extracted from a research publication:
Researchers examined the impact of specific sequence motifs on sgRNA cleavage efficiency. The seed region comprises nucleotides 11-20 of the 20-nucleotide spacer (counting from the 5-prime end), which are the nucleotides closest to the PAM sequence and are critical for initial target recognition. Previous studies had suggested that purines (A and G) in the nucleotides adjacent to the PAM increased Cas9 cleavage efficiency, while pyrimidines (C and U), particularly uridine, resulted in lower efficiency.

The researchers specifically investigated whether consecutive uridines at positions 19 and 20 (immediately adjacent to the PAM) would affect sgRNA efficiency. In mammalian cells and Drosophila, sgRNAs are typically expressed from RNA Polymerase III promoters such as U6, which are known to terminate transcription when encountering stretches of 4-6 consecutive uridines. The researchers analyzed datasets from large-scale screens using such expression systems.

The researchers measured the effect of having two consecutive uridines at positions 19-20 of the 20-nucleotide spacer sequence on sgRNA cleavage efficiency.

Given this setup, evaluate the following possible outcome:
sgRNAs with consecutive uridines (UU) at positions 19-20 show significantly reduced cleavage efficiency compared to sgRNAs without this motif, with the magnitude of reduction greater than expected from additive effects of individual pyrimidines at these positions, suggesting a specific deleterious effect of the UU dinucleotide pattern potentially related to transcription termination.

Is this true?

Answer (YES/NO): NO